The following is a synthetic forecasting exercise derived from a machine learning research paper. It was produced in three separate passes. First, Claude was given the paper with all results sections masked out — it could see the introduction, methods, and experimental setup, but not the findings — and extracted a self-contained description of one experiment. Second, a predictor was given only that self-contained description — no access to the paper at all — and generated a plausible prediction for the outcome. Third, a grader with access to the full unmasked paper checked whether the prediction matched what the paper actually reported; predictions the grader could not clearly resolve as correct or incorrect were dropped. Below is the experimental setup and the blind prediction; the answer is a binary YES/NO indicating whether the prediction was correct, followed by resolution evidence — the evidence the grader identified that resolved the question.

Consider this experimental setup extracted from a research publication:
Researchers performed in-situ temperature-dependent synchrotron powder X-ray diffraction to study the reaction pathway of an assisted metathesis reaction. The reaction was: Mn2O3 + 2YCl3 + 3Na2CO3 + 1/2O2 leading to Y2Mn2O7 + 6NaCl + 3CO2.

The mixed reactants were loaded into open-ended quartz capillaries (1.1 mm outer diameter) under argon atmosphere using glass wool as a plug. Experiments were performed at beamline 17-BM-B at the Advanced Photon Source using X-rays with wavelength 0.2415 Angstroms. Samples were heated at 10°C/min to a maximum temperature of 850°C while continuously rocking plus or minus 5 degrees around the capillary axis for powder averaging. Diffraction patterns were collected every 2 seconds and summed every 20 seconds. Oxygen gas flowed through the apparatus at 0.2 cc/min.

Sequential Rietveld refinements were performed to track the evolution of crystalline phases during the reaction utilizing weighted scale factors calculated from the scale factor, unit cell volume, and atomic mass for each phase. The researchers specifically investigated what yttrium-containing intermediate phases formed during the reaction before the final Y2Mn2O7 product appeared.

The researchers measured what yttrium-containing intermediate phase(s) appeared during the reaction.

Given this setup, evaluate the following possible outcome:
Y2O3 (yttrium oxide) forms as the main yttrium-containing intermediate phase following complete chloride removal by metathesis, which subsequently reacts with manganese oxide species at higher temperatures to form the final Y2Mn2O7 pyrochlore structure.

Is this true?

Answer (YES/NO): YES